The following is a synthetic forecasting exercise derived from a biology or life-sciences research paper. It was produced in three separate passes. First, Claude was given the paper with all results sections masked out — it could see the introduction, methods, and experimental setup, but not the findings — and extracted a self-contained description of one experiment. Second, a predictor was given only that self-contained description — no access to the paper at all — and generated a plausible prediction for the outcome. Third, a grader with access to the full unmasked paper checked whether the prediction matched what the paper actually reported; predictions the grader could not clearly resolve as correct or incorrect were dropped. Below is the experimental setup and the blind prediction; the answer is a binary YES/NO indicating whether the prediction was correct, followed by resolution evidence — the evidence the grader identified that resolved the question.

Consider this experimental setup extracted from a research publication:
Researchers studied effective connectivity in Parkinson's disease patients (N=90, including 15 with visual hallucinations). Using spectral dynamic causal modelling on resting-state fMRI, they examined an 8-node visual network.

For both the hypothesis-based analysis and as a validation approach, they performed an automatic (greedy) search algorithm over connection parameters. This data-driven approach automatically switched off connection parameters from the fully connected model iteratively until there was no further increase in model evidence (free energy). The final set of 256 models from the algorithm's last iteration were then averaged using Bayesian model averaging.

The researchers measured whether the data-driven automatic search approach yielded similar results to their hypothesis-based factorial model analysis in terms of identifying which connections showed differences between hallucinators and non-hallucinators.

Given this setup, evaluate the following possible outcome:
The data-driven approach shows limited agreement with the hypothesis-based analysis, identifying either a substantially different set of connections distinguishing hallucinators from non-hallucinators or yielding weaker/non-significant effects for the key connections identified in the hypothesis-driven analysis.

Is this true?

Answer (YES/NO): NO